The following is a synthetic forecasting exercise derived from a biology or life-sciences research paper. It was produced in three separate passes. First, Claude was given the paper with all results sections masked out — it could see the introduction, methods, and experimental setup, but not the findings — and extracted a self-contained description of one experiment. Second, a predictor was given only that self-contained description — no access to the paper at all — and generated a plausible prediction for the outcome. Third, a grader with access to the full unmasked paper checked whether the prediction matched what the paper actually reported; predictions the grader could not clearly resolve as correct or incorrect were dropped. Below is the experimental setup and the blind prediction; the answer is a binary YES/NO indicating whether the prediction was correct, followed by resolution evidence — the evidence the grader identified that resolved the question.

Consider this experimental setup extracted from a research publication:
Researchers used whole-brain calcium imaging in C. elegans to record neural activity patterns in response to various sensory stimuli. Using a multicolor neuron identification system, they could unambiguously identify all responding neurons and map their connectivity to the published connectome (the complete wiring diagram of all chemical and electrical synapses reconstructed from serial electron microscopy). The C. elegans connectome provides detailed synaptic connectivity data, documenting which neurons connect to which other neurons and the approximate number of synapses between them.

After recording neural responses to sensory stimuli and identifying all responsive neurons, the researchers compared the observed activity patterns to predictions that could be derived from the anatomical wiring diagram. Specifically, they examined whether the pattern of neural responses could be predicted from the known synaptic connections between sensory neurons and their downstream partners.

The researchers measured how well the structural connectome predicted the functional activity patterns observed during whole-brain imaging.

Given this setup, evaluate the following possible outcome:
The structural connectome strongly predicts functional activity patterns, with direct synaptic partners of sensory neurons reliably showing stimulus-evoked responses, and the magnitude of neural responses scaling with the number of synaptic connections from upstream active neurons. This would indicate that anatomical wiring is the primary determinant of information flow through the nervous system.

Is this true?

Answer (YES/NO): NO